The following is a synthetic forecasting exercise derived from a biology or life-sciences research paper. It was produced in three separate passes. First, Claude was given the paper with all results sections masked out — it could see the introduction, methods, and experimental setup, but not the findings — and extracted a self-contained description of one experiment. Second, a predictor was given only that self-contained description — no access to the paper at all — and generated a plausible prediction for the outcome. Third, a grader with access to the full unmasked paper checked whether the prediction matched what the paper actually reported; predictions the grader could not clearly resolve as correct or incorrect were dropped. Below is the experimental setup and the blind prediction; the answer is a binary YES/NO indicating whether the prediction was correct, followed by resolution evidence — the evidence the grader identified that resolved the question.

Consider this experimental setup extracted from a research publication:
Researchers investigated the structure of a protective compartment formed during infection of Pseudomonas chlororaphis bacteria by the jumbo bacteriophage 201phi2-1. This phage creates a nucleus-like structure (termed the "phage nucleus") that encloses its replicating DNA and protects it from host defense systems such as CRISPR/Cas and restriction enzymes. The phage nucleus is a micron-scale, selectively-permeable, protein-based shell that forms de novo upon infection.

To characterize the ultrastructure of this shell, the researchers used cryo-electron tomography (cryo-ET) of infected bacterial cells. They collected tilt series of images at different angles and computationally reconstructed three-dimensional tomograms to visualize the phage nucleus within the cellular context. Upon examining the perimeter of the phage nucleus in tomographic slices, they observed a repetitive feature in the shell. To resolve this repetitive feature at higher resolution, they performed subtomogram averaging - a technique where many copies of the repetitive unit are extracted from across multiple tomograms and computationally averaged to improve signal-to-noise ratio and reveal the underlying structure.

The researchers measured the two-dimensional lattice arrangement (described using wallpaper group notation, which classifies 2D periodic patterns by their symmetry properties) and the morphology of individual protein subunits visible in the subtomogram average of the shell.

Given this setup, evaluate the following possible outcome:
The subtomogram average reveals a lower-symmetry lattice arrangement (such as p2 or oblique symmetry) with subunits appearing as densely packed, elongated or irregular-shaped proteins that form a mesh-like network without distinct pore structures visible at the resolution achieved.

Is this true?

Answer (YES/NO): NO